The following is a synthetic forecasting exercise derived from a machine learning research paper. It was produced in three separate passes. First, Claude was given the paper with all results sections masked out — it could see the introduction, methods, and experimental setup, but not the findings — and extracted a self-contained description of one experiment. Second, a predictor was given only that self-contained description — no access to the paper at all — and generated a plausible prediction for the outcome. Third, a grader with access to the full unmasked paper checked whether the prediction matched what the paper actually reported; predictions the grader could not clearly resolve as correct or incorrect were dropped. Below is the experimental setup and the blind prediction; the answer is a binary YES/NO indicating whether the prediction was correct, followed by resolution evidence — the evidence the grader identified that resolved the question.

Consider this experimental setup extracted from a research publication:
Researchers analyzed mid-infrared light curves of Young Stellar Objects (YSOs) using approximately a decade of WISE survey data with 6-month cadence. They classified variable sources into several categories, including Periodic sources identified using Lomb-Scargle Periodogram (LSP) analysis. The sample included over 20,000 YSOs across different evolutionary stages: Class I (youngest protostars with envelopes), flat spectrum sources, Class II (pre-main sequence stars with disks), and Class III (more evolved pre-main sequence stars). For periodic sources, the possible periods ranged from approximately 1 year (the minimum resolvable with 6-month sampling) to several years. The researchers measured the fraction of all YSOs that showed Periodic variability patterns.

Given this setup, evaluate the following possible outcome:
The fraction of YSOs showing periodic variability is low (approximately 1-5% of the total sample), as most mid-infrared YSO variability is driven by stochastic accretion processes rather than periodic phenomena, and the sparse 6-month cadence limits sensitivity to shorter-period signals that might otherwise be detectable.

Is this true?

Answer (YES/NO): NO